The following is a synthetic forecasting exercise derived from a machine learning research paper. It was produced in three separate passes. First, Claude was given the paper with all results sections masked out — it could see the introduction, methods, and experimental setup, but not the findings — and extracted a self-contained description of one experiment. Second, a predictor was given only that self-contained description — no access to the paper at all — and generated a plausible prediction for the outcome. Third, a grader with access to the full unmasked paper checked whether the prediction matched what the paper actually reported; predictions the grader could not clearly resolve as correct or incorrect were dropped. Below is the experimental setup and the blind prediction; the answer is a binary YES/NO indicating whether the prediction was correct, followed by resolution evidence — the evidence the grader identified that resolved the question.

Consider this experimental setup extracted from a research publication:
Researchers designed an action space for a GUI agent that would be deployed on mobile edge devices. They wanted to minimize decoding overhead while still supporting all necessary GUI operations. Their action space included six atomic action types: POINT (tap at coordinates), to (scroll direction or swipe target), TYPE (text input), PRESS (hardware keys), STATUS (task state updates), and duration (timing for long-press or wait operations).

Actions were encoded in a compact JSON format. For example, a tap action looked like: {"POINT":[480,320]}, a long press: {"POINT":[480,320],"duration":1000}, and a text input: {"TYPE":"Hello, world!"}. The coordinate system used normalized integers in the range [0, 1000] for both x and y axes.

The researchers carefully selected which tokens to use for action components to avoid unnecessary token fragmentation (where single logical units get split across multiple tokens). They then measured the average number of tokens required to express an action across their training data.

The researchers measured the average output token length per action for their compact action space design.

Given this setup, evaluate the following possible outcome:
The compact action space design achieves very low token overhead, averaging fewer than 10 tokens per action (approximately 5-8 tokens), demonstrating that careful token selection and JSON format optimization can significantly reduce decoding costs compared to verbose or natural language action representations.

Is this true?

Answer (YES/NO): NO